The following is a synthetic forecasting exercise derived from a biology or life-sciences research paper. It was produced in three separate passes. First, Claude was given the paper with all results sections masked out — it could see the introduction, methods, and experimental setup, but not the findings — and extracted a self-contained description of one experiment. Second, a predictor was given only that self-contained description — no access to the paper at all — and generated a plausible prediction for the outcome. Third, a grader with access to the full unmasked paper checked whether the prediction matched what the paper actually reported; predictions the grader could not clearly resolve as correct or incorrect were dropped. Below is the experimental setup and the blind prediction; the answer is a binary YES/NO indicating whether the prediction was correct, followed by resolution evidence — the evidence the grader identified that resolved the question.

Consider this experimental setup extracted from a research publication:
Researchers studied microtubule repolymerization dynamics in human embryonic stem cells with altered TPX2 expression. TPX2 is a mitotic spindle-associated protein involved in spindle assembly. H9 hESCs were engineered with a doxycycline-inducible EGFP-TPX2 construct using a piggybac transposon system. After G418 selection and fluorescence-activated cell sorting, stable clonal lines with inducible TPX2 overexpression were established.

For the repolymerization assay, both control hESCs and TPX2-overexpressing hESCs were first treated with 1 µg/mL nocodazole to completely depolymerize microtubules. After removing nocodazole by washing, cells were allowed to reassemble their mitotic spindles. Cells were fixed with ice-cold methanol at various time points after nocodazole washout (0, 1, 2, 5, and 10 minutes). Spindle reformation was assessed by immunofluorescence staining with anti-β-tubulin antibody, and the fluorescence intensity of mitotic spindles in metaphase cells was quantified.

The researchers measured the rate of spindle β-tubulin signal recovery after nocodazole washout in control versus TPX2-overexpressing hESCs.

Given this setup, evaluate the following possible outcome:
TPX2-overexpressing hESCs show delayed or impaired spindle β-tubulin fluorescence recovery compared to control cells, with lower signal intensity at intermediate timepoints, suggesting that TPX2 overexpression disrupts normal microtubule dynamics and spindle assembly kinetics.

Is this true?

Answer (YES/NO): NO